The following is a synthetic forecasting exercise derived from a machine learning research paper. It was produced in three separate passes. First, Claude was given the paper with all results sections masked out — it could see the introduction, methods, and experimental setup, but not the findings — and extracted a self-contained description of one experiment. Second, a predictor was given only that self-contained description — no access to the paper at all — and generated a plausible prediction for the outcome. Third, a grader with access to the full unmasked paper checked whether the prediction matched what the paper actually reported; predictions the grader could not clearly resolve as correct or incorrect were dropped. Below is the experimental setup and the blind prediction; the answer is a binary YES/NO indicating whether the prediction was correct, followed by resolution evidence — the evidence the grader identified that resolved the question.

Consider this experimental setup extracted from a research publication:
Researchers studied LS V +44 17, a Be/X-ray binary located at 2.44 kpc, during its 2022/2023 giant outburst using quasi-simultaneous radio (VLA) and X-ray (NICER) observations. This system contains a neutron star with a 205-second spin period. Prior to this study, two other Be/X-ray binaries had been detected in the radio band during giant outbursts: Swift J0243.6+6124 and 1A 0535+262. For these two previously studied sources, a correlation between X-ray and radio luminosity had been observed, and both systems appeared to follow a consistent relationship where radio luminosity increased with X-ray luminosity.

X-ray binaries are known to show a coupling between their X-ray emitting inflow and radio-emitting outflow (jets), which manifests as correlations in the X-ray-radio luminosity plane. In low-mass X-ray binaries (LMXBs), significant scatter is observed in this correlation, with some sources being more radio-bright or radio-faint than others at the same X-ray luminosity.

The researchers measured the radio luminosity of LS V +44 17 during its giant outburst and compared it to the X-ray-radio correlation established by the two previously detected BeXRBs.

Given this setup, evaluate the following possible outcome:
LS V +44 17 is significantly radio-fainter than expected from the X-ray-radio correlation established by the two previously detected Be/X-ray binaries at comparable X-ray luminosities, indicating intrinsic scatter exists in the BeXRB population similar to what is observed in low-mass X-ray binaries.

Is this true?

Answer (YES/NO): NO